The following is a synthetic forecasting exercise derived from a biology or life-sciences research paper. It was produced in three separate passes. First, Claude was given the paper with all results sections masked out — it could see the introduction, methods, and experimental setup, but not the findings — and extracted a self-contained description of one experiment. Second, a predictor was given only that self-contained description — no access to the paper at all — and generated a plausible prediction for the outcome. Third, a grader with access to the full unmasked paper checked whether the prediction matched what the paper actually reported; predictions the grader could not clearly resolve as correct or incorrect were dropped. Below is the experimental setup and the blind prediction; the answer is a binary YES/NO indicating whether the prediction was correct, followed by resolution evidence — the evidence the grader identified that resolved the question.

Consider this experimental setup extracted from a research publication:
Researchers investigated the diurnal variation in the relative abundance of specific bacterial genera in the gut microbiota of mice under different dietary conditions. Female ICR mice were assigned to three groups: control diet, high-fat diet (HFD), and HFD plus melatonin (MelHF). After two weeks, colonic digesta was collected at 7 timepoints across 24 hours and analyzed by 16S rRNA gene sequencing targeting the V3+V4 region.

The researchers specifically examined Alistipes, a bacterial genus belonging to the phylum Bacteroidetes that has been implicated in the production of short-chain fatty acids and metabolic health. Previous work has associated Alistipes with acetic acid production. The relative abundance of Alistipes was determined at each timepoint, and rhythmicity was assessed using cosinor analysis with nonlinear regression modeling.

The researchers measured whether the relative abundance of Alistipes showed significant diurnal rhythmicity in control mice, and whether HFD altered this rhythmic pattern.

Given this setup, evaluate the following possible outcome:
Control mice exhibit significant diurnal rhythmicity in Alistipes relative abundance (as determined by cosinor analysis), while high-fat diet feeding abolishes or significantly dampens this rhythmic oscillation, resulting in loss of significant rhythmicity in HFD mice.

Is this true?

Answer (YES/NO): YES